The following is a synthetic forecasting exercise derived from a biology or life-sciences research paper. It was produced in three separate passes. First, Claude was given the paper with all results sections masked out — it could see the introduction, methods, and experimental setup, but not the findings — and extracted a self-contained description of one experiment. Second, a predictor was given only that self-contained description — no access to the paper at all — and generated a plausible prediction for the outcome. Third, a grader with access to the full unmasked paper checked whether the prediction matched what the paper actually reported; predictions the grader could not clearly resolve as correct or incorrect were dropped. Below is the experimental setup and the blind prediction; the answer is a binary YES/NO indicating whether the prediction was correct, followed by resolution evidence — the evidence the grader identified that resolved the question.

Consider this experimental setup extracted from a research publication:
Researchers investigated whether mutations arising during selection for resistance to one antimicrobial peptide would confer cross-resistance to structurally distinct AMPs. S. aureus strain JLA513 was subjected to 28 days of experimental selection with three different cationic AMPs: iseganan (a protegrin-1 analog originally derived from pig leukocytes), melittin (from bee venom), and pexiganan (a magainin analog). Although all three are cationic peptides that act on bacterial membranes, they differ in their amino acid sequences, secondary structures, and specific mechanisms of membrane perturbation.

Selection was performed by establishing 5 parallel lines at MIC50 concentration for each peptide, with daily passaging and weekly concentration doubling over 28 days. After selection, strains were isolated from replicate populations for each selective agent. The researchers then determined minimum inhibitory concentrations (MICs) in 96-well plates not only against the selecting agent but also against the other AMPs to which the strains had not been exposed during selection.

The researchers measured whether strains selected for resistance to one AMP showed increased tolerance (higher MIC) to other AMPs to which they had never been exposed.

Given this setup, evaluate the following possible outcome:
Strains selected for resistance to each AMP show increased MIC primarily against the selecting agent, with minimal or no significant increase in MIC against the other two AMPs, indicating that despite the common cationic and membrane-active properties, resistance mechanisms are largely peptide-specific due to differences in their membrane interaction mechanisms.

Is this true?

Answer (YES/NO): YES